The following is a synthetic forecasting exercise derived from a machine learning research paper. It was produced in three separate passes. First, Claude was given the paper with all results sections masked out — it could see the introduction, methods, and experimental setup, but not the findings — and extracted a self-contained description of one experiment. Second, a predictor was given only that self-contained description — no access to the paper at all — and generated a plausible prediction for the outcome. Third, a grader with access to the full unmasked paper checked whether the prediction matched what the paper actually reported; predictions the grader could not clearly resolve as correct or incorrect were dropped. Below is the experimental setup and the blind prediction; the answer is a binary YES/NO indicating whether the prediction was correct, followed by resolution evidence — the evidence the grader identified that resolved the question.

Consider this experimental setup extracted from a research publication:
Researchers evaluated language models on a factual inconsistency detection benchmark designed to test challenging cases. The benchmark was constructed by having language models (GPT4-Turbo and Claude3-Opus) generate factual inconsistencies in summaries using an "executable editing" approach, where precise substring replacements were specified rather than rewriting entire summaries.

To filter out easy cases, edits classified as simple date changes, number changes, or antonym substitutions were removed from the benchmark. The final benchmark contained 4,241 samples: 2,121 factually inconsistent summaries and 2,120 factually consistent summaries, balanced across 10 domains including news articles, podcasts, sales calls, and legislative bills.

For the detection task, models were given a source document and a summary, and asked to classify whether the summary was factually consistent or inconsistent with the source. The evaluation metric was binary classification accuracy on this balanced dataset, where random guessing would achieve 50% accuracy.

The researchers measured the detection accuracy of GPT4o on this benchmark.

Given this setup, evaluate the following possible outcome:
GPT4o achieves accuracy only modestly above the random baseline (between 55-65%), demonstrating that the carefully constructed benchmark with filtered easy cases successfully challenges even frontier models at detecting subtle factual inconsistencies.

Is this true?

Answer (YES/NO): NO